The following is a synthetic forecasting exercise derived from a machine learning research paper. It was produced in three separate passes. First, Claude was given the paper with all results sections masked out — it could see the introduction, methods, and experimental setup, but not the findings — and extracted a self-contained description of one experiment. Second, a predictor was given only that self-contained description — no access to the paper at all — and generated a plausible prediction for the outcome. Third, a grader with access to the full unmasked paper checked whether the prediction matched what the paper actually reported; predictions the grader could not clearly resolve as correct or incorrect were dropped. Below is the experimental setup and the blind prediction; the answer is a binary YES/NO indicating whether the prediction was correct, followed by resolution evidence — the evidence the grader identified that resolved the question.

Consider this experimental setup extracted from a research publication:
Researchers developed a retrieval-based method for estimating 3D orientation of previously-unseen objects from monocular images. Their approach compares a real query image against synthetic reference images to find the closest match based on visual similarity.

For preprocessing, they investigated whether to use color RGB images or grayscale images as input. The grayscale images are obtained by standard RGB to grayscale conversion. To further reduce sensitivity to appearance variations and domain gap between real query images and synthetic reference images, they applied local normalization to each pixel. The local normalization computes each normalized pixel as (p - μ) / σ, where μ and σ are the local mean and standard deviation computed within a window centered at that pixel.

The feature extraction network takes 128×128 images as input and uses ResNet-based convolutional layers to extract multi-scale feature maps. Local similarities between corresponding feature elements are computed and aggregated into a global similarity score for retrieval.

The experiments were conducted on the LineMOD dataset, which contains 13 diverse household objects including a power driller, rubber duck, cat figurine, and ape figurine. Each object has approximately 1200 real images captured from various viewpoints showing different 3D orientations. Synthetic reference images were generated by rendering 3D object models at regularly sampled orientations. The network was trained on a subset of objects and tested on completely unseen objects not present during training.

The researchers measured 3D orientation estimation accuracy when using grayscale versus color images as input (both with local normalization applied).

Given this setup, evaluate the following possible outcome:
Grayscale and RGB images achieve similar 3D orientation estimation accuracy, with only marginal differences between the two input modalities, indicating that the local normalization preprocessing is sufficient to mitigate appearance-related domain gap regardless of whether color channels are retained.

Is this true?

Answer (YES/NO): NO